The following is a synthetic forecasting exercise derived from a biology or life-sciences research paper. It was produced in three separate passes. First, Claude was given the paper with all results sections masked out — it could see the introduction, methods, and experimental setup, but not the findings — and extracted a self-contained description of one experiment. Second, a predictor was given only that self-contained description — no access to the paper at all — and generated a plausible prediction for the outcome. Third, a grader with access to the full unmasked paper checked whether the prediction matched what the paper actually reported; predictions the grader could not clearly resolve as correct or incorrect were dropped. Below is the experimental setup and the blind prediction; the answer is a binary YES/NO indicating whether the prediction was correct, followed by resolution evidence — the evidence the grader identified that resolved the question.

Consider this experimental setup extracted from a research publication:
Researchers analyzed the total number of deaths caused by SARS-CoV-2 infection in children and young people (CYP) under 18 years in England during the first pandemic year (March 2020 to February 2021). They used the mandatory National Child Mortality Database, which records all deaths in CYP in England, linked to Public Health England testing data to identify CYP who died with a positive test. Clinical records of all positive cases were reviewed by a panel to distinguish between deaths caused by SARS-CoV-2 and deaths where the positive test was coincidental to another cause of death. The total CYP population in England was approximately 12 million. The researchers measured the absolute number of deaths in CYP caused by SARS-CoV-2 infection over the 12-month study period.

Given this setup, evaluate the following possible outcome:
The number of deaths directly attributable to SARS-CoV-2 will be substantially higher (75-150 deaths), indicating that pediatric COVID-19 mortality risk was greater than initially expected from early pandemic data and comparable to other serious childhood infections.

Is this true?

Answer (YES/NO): NO